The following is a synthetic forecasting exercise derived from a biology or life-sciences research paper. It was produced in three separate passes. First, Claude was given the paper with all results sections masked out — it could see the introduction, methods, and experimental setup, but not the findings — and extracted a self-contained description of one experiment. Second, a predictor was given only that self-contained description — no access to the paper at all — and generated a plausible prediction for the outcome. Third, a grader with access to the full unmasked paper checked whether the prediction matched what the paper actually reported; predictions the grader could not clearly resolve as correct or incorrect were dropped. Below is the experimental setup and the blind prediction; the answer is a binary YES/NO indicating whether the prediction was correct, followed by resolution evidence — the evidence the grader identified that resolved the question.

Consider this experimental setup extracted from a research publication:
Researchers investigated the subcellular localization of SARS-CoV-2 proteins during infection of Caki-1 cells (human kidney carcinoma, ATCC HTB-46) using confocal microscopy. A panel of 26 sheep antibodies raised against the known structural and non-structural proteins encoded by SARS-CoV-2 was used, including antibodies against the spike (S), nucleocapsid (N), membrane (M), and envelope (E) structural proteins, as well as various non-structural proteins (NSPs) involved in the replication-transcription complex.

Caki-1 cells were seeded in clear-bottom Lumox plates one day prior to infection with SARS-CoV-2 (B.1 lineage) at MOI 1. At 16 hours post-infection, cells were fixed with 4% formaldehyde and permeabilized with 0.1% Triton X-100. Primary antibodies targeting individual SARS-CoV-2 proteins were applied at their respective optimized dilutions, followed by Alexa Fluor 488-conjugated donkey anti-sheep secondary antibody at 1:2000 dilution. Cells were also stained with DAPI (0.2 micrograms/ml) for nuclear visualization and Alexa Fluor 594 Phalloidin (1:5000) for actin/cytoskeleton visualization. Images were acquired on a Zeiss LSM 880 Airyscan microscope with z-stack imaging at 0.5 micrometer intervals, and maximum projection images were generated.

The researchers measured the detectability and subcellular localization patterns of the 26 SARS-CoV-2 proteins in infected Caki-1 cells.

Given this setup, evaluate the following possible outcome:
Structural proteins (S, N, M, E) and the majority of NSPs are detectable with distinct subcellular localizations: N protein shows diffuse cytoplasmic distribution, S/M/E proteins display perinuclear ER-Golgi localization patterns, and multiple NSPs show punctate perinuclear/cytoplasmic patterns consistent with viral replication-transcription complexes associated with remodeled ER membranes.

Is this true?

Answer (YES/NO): NO